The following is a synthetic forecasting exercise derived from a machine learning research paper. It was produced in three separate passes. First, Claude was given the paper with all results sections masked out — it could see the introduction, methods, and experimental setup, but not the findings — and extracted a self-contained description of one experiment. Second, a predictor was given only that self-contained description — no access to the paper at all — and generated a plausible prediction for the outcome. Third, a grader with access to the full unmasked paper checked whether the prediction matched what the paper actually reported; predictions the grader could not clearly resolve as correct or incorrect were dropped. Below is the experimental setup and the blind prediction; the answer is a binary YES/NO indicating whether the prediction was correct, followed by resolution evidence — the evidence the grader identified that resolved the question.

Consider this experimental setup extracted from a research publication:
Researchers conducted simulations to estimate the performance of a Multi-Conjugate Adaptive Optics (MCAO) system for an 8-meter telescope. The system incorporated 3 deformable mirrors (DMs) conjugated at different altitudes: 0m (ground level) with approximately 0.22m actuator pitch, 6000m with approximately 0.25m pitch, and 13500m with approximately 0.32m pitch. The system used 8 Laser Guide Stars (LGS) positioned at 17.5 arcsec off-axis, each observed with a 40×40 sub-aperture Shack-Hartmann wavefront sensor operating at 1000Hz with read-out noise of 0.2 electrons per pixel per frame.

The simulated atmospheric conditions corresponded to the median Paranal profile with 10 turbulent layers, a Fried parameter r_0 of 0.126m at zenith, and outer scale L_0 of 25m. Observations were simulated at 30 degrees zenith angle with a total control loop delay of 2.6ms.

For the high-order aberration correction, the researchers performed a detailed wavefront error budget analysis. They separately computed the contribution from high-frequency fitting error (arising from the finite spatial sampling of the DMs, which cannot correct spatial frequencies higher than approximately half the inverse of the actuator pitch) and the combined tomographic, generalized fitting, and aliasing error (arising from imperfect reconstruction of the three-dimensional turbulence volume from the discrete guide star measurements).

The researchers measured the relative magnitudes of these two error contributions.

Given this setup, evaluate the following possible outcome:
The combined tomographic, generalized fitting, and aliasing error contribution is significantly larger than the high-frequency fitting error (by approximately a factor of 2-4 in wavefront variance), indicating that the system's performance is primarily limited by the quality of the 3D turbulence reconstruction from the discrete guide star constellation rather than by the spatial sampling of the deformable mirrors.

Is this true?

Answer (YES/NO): NO